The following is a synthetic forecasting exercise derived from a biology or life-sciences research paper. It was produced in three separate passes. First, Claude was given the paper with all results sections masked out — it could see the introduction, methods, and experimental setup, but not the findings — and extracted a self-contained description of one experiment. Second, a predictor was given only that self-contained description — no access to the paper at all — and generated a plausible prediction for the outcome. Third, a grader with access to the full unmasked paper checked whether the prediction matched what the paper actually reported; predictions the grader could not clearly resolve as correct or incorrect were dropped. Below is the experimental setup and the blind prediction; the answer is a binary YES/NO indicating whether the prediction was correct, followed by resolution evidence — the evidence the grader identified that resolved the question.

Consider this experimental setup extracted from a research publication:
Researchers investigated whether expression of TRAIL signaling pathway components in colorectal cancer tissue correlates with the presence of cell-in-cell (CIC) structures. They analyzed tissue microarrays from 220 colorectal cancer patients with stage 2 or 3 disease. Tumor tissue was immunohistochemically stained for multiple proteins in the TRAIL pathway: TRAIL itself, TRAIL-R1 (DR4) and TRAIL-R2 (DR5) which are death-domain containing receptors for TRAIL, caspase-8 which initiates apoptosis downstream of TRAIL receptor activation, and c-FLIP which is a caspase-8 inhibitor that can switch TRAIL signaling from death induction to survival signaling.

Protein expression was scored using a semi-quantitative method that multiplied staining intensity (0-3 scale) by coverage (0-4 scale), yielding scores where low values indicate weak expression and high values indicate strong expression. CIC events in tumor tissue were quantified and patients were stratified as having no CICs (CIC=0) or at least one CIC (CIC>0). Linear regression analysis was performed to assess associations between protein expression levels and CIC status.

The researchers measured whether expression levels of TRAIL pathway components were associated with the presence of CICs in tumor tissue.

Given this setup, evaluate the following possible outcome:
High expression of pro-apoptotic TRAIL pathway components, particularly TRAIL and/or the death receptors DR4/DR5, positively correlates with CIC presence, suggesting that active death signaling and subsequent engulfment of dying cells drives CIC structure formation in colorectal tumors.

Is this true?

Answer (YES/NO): NO